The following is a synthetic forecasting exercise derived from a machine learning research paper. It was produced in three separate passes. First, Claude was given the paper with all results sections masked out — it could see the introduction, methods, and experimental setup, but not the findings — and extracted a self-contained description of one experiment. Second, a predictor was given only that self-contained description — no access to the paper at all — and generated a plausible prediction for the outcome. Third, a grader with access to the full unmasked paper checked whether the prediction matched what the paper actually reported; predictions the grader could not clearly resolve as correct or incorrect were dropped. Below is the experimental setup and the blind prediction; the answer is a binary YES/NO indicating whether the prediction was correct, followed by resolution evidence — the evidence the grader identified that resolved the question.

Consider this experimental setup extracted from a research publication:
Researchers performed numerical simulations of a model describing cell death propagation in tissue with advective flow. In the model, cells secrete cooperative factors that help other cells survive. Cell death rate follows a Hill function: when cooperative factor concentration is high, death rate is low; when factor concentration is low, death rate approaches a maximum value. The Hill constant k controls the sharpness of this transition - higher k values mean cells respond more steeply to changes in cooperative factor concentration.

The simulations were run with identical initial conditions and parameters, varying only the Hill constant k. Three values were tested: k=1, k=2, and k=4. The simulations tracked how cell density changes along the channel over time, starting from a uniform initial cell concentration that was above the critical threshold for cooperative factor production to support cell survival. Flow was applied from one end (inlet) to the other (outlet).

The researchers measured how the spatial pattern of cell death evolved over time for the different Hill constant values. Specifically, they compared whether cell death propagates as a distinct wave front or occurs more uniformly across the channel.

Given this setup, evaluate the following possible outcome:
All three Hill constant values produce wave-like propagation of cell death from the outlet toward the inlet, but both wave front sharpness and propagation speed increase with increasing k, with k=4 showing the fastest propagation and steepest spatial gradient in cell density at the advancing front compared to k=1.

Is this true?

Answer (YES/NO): NO